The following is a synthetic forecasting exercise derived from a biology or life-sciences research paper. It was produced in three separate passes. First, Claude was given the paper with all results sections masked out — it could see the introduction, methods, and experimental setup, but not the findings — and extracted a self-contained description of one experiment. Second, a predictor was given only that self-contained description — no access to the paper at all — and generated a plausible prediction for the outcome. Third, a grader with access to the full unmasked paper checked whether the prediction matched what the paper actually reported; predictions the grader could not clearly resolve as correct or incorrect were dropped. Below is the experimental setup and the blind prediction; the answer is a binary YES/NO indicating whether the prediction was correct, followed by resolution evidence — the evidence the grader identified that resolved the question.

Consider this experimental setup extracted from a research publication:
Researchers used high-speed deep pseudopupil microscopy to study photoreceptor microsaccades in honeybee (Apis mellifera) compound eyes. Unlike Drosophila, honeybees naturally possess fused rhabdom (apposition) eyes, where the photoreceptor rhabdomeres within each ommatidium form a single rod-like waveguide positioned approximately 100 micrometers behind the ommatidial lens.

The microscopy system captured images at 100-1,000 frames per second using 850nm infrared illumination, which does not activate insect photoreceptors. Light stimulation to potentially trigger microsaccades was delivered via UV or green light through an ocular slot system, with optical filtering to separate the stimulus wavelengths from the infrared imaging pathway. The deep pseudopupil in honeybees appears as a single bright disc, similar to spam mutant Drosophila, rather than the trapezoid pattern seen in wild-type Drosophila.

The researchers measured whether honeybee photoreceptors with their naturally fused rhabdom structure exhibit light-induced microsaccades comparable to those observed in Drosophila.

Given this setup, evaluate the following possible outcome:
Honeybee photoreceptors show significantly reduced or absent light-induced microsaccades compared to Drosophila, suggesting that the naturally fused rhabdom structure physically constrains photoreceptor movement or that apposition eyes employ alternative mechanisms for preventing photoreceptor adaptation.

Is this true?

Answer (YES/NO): NO